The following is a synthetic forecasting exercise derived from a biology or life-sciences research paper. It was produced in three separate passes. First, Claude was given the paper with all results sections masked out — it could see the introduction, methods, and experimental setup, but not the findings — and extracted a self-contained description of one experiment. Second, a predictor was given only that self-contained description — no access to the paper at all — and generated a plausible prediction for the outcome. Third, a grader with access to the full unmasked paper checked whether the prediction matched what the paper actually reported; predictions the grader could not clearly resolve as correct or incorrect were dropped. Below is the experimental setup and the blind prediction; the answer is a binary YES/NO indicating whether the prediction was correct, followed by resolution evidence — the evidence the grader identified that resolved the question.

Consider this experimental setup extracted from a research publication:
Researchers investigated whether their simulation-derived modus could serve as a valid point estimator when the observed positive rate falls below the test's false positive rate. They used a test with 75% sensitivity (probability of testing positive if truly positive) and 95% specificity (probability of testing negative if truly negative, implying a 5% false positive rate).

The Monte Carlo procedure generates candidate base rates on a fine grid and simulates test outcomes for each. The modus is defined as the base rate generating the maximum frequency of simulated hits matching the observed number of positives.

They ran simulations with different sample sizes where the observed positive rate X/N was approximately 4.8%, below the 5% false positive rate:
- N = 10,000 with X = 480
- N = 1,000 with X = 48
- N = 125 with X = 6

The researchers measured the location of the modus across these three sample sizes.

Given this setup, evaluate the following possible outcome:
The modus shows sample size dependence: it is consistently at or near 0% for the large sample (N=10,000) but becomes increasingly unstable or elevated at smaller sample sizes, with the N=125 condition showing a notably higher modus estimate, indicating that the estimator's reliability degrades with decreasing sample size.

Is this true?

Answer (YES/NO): NO